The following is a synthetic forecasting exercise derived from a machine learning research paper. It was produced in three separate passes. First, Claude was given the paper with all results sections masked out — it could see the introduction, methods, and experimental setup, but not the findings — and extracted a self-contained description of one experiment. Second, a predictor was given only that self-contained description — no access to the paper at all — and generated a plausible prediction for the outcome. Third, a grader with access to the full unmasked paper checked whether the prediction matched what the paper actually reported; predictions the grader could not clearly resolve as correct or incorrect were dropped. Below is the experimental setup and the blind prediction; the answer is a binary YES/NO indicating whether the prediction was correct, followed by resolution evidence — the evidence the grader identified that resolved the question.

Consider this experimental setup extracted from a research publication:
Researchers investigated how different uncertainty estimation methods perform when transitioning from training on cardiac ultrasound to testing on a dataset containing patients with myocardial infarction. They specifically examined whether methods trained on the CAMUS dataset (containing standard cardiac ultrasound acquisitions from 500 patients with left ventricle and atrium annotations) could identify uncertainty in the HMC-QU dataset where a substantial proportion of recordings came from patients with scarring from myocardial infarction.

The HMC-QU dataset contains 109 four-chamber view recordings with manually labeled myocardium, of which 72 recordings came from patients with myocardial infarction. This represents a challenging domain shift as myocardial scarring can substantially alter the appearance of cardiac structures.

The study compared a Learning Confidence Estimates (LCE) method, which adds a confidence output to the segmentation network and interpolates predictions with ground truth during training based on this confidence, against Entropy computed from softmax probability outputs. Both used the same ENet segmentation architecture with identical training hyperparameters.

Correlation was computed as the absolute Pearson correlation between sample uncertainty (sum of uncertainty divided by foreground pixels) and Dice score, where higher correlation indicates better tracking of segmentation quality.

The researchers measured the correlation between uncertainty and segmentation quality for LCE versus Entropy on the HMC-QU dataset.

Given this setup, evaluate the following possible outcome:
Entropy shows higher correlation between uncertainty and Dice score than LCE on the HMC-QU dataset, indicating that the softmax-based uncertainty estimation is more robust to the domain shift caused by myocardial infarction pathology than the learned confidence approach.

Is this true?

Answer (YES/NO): NO